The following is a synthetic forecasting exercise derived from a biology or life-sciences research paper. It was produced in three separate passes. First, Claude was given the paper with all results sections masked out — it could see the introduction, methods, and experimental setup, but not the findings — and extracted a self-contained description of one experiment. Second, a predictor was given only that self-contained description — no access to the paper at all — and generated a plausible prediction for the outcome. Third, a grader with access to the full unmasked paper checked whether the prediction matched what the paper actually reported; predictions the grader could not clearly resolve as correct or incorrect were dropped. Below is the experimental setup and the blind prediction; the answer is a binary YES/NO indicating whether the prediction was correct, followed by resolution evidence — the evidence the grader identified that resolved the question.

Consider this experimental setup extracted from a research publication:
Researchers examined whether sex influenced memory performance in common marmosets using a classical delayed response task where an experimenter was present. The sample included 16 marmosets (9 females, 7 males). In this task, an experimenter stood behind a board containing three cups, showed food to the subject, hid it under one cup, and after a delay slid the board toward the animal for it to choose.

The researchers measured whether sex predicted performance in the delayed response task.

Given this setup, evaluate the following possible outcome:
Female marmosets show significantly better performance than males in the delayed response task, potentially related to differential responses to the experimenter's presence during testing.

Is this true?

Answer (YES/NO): NO